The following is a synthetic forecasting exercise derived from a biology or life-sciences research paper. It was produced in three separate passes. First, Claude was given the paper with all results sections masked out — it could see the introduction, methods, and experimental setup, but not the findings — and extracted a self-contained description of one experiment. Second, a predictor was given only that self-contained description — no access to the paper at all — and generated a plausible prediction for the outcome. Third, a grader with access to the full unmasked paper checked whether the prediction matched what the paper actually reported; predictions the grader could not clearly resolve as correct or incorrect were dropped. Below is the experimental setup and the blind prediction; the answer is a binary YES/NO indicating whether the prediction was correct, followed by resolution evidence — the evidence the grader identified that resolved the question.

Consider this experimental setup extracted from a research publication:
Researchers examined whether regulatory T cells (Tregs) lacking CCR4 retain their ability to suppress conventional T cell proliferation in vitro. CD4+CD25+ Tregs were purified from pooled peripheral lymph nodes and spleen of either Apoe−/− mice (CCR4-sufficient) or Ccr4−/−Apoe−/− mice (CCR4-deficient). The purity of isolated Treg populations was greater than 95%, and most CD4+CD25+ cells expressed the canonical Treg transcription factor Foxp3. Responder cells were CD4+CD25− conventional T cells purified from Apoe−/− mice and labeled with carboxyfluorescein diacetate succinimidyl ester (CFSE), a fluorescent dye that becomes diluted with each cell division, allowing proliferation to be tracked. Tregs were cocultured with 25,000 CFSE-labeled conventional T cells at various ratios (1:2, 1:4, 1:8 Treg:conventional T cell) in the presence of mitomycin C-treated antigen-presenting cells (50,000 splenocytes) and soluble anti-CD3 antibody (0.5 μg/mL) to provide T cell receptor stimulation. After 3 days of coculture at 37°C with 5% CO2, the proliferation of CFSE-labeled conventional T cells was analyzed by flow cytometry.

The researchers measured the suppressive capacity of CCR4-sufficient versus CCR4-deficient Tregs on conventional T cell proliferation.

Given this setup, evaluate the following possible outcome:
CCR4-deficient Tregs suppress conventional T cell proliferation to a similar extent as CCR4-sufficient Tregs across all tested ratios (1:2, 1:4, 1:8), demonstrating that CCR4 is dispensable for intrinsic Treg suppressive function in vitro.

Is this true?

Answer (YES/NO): NO